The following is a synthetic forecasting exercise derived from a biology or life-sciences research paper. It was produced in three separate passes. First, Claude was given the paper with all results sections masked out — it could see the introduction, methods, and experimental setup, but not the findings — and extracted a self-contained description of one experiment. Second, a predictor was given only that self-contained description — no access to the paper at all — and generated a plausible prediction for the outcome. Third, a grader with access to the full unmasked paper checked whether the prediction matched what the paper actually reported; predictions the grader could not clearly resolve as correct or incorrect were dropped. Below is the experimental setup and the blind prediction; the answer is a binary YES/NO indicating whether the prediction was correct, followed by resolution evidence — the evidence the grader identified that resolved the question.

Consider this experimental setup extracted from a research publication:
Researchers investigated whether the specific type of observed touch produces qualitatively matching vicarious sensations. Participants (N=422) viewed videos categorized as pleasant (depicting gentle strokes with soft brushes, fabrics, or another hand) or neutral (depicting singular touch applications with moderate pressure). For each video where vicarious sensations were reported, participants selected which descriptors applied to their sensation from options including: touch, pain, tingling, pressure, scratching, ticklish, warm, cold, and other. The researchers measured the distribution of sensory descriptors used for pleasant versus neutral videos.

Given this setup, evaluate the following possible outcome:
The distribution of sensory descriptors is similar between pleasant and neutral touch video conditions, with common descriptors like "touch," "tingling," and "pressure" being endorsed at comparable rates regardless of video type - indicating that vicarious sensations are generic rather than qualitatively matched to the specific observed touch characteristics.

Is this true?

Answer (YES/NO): NO